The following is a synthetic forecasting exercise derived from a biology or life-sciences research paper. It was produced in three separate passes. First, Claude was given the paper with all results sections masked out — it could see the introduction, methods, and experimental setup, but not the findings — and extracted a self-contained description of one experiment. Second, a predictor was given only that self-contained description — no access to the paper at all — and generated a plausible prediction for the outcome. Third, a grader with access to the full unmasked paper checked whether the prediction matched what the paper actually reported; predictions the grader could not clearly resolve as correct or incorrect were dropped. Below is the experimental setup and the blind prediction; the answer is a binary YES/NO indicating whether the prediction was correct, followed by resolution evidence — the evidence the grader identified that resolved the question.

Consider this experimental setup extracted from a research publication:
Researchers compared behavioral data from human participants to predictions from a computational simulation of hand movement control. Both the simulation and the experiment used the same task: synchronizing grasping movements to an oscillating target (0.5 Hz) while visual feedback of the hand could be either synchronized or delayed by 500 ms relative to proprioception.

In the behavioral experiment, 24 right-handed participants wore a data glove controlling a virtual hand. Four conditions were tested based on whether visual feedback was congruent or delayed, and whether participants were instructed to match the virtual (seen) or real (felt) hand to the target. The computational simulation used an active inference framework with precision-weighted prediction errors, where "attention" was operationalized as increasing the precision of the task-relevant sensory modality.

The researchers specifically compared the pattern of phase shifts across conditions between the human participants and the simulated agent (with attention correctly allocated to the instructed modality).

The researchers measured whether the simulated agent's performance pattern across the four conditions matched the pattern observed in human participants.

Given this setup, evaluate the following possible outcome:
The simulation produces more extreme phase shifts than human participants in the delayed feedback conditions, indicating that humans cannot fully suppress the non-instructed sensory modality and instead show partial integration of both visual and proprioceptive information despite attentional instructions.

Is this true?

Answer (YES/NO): NO